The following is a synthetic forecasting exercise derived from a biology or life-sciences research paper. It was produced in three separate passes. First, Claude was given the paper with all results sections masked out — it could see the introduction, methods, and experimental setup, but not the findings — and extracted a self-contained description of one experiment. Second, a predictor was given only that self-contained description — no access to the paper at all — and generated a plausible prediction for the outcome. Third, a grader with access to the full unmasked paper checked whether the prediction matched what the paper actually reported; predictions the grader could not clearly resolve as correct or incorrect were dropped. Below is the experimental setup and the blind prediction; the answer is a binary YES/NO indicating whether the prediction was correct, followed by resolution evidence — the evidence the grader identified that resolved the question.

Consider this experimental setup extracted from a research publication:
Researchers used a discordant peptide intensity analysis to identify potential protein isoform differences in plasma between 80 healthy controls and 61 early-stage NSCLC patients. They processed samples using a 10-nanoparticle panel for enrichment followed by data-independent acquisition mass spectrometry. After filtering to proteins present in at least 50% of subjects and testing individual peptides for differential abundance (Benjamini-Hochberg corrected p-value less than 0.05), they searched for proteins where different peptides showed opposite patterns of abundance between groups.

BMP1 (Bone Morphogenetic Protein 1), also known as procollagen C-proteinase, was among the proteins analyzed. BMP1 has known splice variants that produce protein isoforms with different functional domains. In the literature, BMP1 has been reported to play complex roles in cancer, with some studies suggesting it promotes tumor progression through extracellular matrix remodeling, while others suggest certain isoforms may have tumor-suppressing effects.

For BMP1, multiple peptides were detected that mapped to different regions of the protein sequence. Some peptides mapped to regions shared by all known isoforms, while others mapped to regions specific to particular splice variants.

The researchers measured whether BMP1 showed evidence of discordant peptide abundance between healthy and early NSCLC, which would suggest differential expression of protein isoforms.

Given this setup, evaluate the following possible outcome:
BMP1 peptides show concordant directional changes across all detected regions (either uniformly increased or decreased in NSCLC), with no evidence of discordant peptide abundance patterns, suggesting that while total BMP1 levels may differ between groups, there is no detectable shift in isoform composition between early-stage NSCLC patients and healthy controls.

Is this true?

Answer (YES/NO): NO